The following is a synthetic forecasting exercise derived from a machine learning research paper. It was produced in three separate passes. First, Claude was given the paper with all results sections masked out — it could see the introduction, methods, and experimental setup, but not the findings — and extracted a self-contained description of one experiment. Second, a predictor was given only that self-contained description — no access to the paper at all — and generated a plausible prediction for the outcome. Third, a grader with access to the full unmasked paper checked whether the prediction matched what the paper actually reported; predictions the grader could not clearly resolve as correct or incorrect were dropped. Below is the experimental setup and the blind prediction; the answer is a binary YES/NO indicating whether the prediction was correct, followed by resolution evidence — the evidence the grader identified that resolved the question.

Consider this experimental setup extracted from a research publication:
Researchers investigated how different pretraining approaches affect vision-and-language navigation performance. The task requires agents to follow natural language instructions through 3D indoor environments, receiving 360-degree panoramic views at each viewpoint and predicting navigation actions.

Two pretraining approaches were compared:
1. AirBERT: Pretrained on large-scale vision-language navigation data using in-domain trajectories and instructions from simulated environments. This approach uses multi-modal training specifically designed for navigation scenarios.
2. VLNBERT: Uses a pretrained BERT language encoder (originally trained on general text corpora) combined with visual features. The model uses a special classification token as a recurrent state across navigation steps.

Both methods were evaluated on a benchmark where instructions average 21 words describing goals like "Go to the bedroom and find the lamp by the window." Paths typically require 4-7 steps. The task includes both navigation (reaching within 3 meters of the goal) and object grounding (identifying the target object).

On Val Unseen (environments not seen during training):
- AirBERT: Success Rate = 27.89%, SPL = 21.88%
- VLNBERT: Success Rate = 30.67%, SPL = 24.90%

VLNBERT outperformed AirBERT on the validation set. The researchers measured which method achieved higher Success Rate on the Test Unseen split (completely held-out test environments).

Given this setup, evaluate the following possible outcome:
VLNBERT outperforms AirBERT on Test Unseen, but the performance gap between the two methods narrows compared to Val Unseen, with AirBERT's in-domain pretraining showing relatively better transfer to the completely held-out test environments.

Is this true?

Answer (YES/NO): NO